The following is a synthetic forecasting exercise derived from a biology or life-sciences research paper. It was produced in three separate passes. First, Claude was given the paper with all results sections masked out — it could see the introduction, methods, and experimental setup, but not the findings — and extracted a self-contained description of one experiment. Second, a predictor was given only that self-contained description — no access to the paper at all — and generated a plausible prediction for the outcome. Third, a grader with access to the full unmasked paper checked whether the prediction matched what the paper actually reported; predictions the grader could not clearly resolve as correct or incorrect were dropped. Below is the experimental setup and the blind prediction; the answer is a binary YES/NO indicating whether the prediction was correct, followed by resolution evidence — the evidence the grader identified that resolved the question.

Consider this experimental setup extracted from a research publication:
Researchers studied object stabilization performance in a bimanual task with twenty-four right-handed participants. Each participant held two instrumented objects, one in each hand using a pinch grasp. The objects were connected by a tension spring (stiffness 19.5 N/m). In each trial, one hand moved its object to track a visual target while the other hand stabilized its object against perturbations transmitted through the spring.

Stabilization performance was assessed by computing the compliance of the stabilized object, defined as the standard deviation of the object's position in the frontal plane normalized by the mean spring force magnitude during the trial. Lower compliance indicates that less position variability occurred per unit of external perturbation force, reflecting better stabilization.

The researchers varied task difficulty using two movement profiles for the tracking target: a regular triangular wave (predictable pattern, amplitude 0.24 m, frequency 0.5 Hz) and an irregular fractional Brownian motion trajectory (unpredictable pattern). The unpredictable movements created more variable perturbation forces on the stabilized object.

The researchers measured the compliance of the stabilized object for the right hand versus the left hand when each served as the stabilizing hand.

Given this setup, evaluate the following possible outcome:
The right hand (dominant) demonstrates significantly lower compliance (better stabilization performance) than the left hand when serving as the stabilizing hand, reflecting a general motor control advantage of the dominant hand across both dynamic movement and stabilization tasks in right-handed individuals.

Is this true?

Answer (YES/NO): NO